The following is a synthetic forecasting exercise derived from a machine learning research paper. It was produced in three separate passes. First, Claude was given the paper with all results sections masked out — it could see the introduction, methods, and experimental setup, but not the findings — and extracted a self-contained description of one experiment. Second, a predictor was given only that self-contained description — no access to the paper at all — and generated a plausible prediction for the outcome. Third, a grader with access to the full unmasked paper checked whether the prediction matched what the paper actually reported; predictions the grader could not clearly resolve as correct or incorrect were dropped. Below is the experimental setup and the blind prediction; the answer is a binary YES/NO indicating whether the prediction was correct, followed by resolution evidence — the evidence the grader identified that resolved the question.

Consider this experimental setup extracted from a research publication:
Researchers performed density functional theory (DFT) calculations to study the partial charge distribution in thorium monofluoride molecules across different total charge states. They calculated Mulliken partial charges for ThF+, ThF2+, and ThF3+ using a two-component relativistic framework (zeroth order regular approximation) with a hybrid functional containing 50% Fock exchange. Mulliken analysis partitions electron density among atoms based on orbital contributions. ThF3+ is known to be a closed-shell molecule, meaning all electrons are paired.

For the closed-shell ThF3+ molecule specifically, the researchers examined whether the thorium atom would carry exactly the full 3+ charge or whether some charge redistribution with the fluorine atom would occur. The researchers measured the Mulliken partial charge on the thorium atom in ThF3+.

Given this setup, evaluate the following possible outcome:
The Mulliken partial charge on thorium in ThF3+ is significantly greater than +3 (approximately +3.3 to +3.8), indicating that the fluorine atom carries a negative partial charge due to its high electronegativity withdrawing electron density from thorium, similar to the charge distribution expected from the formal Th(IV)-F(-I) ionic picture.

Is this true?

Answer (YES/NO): NO